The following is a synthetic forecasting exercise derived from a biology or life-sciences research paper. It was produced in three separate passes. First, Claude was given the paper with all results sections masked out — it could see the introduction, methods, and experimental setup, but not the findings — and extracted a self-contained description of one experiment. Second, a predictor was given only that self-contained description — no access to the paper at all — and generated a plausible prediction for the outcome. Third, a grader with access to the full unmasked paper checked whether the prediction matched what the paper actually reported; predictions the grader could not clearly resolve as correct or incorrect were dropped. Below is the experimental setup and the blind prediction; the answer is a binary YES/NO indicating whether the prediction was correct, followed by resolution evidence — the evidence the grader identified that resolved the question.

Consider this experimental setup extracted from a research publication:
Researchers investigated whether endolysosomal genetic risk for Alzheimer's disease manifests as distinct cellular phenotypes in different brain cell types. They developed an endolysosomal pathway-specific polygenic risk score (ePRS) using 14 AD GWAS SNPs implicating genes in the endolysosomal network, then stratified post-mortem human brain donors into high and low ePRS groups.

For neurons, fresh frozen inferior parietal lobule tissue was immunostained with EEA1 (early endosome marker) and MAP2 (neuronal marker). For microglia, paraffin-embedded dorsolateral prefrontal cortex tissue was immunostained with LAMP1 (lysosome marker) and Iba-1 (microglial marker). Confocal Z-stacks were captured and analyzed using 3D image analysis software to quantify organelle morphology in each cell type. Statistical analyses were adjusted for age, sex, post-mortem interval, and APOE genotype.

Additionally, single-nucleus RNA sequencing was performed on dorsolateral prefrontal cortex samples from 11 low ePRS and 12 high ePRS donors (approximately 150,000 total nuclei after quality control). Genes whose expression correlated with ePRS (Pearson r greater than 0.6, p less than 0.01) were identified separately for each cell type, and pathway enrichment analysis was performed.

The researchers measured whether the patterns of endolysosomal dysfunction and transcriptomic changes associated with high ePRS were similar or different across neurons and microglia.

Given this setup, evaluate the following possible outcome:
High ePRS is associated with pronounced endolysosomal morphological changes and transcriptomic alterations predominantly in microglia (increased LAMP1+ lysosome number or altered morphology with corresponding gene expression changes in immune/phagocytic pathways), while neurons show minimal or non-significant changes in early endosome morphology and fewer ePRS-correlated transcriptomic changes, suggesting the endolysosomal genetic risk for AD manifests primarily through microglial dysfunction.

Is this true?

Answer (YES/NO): NO